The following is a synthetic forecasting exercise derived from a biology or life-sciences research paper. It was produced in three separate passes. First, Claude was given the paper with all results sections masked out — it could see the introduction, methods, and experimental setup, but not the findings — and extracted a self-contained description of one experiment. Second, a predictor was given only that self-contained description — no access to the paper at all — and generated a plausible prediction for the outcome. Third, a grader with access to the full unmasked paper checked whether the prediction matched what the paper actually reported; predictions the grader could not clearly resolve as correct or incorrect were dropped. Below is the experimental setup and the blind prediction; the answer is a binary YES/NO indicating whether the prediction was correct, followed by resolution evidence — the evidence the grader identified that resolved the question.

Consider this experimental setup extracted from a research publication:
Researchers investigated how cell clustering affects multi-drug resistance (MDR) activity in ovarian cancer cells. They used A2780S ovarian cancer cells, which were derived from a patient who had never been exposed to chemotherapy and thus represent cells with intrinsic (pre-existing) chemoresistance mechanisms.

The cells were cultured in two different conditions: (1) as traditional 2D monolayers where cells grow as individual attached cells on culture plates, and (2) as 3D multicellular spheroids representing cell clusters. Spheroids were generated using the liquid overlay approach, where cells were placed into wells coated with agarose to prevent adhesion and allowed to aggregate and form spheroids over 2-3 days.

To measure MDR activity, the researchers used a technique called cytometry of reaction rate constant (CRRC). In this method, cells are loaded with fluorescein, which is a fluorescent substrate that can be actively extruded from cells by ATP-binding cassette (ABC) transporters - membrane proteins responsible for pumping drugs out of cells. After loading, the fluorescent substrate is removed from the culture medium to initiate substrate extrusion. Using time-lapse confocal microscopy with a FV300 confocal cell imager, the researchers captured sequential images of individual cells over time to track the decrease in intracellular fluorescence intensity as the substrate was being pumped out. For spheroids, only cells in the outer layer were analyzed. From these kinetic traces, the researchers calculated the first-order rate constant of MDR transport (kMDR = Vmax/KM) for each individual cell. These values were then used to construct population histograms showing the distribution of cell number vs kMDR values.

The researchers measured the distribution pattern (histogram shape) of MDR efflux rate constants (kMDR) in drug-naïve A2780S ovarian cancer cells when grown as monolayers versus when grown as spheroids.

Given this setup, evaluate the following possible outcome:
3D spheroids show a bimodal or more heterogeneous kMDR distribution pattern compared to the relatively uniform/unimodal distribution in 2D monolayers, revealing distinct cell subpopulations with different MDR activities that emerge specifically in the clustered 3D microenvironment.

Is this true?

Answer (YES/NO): YES